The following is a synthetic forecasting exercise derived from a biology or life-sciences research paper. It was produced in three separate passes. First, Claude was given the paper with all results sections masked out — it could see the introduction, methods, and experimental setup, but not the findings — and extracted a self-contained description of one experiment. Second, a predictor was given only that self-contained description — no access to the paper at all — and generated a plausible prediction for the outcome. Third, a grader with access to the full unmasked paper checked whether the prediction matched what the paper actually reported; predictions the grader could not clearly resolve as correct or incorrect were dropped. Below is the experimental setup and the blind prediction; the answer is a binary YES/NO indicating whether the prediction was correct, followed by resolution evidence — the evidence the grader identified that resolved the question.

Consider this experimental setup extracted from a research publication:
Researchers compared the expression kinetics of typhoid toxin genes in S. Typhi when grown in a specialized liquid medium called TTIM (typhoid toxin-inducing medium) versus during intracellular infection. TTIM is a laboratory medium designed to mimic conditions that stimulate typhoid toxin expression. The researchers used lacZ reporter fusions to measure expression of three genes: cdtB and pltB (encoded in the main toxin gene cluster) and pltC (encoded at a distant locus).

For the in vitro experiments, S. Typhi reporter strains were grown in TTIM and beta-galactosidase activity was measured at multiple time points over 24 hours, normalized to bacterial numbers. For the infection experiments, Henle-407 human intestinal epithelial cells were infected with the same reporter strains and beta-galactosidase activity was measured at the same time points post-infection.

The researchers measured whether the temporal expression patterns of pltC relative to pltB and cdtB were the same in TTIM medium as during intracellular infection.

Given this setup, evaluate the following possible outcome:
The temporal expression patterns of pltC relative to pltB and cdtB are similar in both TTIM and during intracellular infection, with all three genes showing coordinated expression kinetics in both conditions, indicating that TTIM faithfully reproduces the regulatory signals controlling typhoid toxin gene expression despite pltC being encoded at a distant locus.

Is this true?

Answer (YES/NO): YES